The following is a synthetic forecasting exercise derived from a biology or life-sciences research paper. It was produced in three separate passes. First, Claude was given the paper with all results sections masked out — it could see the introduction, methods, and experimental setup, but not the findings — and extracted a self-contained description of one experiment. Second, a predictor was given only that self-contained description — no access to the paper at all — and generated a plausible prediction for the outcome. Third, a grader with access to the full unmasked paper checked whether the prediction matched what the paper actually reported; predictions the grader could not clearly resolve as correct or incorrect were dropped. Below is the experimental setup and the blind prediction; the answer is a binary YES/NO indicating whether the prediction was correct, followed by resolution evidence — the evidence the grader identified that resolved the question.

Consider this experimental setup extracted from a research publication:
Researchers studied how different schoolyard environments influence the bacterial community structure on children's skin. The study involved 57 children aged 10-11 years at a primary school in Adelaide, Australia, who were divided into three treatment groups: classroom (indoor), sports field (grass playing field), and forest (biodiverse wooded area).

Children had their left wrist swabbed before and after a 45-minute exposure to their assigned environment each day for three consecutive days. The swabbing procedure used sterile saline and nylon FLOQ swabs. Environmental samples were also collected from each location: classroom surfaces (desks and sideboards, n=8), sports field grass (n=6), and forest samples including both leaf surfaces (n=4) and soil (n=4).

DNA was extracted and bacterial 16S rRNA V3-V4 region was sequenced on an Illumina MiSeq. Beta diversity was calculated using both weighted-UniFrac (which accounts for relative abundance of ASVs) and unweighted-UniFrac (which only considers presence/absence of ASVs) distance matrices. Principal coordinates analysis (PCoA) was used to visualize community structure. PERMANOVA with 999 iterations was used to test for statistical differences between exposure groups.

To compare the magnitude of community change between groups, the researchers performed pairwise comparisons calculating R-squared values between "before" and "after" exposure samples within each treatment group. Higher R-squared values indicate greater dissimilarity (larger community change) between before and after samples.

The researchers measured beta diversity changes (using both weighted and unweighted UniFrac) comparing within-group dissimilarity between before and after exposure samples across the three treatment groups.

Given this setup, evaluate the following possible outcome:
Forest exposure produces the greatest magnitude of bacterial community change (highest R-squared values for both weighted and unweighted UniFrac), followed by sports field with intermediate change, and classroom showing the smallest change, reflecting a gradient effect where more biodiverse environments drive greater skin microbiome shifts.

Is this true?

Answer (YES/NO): YES